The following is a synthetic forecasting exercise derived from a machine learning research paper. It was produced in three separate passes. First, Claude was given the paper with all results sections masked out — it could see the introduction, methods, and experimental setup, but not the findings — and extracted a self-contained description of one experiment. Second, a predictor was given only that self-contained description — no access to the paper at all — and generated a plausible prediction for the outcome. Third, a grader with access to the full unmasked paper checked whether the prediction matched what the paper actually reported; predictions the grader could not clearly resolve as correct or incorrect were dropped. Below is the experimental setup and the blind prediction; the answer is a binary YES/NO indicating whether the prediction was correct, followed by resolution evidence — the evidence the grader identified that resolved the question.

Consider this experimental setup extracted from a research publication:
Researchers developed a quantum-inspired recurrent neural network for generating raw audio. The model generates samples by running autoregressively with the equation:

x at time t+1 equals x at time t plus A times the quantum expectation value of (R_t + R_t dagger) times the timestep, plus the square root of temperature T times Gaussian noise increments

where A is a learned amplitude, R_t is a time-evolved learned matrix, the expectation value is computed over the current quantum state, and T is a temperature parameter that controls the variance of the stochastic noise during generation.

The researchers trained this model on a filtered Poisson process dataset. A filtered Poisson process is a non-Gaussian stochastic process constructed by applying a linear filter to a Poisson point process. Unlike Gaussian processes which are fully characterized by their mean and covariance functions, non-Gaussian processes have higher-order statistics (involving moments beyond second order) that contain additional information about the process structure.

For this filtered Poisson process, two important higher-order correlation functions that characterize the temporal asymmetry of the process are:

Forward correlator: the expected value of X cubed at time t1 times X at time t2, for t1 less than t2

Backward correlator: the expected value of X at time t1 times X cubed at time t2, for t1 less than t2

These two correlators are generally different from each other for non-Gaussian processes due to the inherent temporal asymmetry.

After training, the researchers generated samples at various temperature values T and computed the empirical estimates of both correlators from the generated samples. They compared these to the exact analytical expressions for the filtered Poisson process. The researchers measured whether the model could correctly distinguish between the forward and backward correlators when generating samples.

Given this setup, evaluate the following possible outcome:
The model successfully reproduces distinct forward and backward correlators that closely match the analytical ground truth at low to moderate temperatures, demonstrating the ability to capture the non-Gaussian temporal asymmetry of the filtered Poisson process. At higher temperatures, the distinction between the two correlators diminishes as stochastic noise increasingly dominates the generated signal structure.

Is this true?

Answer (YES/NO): NO